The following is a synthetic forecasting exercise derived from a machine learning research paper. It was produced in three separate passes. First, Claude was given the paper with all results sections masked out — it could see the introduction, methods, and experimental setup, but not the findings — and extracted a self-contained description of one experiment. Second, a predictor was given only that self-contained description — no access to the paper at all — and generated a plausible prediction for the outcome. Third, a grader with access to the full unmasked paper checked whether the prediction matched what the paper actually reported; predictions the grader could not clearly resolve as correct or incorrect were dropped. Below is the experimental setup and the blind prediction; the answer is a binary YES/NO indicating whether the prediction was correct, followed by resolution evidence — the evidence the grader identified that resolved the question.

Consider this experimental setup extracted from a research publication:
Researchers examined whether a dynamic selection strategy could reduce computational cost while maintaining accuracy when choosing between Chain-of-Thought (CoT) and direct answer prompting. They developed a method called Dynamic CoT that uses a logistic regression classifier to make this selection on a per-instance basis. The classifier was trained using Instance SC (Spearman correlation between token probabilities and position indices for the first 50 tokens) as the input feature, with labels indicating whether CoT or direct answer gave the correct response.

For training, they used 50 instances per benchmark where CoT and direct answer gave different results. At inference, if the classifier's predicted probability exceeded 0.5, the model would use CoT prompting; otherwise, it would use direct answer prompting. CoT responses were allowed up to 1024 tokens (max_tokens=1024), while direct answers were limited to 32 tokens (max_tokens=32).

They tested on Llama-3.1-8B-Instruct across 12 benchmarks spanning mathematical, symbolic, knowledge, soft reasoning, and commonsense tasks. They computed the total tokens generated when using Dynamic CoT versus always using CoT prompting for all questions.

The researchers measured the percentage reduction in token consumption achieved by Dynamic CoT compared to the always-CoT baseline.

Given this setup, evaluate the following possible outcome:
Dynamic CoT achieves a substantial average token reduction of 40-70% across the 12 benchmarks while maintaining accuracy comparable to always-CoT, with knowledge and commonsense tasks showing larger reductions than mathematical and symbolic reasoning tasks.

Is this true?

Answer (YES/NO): NO